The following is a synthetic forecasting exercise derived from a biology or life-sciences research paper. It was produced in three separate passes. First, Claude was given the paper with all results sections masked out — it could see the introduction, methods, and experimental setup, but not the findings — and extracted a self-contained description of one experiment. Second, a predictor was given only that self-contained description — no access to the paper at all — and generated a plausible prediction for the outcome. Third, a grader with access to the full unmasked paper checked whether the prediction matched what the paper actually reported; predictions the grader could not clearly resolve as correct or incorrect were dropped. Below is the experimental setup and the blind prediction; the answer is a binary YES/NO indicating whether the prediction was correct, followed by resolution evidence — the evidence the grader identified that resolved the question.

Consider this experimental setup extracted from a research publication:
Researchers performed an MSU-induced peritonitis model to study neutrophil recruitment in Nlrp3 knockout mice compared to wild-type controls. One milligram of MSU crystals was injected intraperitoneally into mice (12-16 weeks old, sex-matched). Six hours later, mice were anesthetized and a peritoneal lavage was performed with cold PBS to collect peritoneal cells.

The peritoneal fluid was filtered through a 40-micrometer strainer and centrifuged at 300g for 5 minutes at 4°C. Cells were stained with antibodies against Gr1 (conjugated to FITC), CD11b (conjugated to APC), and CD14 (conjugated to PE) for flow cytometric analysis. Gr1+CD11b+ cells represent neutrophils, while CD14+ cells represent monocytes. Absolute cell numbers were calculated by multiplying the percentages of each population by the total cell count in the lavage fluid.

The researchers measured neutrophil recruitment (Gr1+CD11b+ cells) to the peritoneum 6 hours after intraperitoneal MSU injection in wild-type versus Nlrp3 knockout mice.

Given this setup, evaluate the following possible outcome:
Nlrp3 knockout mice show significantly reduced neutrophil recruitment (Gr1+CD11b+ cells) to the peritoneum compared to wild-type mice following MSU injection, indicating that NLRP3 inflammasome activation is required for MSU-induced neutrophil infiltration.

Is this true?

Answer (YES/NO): NO